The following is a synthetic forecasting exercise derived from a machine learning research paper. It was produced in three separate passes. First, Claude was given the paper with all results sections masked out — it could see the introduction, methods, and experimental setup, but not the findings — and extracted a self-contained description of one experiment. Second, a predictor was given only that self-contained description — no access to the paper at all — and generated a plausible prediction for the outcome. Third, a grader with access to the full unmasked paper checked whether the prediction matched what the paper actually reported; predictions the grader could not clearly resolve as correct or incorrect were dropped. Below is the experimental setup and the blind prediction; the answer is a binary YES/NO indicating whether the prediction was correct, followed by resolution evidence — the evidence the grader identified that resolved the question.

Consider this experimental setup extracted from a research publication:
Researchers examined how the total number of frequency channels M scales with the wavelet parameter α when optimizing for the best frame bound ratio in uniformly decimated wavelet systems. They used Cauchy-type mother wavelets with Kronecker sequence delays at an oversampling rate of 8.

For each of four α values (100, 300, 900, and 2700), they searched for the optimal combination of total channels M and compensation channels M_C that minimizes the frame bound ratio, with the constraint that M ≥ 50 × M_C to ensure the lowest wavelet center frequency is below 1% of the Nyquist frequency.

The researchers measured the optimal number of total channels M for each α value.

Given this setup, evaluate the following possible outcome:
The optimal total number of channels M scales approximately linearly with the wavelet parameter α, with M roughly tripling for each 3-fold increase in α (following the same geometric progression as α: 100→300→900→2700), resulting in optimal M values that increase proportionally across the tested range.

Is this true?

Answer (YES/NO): NO